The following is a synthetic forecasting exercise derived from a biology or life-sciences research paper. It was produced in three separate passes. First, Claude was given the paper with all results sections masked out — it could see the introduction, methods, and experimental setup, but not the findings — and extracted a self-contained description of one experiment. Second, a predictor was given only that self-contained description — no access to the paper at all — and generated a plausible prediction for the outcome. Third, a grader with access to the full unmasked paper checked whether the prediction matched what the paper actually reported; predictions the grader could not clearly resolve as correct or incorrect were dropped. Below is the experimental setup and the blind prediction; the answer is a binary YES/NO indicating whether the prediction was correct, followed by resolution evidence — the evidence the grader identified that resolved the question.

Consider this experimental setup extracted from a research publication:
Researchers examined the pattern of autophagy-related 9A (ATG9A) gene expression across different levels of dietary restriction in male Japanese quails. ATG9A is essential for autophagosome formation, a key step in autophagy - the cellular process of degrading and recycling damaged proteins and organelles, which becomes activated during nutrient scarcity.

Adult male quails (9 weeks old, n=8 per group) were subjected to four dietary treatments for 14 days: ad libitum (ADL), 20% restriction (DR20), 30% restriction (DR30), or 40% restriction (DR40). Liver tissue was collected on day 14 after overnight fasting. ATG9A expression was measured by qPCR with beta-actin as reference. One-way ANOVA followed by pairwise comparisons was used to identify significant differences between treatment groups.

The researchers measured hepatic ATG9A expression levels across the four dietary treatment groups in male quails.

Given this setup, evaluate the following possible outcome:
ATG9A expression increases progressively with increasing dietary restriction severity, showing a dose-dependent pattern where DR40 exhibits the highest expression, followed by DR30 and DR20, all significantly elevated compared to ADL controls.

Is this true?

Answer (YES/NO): NO